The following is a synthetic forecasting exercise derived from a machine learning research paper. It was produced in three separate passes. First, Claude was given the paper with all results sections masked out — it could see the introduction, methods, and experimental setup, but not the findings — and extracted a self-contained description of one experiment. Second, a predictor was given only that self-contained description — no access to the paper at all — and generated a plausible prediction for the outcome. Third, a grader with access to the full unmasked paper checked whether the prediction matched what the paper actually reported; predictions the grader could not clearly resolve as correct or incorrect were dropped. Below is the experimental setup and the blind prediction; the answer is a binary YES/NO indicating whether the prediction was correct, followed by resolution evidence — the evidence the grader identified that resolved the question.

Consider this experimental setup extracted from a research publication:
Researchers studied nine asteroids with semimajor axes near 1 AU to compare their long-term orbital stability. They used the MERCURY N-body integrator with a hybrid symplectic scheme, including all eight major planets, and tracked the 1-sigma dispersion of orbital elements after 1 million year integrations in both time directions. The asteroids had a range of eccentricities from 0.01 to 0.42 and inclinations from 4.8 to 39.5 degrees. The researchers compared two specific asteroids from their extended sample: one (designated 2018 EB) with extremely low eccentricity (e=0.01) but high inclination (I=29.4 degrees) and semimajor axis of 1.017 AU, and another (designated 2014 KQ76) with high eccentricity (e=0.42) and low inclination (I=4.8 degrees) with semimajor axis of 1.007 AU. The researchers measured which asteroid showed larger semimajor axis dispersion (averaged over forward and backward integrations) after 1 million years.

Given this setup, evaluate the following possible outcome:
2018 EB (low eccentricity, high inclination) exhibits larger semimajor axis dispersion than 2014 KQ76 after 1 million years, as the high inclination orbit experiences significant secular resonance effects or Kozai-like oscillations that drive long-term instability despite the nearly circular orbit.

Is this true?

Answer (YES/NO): NO